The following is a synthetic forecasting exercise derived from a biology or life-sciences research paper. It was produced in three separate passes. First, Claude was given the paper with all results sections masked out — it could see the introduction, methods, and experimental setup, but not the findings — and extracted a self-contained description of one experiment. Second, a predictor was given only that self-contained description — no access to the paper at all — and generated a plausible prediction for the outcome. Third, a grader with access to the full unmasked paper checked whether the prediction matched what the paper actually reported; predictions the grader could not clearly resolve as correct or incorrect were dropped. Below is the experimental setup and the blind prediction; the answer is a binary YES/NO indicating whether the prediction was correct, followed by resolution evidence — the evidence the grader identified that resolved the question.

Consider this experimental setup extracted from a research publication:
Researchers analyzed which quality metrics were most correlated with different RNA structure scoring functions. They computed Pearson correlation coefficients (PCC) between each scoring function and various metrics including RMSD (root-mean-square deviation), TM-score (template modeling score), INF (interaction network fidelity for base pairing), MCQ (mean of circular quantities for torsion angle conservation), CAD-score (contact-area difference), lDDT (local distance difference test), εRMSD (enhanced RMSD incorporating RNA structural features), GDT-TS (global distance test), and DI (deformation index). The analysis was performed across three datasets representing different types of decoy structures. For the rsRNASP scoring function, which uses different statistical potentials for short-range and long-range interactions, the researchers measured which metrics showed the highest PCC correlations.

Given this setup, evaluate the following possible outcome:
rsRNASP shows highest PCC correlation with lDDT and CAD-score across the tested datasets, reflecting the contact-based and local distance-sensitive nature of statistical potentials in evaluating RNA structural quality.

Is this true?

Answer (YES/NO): NO